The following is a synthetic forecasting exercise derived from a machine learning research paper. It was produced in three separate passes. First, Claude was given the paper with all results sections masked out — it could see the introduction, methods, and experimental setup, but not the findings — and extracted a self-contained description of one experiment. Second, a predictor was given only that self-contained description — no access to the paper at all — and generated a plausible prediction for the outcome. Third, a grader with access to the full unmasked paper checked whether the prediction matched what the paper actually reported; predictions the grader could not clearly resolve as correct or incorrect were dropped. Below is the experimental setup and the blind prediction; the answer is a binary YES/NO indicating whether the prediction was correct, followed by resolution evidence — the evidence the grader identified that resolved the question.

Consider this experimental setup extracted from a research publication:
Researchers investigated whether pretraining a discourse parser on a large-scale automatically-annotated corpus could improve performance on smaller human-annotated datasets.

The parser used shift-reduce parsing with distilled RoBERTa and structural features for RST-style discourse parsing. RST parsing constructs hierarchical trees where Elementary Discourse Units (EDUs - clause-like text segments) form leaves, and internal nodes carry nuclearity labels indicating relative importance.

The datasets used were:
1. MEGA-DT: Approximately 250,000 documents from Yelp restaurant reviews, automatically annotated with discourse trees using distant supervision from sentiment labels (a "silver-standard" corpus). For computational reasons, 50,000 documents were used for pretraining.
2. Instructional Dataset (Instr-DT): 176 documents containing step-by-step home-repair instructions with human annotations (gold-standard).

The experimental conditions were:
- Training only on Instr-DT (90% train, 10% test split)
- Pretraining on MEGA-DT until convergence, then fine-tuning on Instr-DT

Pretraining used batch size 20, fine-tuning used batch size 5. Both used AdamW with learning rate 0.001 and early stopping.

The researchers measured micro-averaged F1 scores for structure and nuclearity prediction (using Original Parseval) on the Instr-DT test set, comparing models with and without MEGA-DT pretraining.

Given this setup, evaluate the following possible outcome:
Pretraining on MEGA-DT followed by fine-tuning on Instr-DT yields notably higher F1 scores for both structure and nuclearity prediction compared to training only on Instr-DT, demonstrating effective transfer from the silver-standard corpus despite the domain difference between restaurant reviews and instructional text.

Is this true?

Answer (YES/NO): YES